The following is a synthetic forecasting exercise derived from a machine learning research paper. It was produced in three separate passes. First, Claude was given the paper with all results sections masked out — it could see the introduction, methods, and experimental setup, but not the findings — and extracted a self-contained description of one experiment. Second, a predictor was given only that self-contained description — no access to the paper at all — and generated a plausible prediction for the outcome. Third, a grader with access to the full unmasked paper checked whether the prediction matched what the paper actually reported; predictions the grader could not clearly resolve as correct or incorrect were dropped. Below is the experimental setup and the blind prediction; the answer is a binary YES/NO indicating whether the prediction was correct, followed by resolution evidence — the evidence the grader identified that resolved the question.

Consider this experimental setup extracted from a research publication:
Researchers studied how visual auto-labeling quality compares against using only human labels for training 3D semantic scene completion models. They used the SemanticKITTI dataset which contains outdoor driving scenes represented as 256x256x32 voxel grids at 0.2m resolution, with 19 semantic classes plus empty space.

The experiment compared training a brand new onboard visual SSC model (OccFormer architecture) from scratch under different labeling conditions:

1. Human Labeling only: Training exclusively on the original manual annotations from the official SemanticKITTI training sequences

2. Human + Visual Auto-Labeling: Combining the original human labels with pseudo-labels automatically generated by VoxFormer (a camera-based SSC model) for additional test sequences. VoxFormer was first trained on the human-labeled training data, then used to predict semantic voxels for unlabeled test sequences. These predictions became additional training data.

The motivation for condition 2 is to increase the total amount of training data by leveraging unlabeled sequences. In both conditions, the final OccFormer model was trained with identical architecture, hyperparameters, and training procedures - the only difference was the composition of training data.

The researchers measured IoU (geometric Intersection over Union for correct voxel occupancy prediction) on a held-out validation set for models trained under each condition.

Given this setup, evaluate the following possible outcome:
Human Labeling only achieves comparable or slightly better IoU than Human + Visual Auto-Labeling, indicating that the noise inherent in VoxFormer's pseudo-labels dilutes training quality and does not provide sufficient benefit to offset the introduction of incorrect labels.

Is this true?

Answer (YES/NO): YES